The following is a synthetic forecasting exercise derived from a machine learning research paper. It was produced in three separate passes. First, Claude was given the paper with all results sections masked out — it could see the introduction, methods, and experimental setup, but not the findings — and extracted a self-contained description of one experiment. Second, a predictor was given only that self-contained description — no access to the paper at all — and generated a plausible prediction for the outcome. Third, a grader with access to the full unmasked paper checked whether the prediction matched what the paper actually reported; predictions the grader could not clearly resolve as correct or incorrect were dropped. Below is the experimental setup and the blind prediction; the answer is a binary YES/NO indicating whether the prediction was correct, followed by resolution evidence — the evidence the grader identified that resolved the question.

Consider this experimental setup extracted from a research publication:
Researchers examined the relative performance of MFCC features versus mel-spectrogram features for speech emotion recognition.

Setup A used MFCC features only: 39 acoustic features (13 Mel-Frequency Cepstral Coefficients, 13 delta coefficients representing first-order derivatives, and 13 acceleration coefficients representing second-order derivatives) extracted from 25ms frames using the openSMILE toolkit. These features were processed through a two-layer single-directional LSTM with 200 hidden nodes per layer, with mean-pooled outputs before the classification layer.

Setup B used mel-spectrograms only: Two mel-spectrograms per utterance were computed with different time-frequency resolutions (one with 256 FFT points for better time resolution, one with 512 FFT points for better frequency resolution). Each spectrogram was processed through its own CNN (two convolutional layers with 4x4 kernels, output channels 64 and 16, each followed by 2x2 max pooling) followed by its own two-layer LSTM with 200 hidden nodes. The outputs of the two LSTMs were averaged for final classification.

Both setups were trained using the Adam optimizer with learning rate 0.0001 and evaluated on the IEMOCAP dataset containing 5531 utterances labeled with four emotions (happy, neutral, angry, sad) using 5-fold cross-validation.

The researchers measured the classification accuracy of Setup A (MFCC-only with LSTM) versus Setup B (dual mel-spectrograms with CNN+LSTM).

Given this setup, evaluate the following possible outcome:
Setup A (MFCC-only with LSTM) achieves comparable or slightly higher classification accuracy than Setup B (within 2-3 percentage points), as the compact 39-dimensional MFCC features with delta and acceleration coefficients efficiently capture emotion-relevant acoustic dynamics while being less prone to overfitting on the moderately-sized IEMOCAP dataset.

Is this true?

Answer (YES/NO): YES